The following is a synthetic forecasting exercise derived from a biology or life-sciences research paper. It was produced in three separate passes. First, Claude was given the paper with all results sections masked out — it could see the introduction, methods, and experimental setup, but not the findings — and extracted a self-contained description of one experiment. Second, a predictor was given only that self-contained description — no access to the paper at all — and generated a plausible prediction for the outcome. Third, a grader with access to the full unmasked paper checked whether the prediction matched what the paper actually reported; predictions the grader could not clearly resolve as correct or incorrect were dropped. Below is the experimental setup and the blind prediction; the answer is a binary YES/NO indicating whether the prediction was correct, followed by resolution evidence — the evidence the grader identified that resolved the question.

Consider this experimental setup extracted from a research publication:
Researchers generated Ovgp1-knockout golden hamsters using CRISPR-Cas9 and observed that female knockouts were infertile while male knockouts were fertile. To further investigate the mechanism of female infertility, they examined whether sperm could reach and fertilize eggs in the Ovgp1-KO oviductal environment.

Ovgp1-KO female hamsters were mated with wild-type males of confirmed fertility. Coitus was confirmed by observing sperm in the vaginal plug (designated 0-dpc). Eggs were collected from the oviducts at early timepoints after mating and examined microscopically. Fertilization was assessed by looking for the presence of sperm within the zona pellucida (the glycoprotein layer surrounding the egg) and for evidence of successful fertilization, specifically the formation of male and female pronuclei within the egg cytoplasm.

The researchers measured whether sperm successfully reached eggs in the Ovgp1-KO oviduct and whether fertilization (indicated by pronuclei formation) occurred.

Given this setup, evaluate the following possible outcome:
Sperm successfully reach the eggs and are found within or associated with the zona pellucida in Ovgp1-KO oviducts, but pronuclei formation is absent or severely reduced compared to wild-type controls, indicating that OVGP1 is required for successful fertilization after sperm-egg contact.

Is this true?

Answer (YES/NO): NO